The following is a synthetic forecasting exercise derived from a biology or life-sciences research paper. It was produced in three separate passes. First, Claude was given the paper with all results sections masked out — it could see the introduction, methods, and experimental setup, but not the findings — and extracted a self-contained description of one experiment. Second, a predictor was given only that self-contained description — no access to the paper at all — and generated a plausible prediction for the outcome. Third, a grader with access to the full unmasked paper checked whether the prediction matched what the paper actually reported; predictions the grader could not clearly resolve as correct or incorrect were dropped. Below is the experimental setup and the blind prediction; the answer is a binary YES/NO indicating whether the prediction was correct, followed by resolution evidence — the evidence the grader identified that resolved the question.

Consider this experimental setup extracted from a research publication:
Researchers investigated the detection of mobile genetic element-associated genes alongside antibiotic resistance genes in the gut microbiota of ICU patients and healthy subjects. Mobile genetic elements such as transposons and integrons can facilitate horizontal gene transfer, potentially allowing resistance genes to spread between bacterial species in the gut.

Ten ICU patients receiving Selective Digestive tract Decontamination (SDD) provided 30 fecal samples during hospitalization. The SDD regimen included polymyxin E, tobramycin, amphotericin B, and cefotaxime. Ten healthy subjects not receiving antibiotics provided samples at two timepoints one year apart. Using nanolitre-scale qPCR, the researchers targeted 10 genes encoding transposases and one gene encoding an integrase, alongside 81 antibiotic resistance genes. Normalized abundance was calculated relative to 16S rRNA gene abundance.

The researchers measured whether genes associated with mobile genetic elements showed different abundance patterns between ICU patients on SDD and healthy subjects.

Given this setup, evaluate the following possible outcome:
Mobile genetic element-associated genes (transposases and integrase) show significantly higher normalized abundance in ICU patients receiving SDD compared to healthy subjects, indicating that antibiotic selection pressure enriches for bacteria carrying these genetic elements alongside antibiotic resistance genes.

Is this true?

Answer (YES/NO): NO